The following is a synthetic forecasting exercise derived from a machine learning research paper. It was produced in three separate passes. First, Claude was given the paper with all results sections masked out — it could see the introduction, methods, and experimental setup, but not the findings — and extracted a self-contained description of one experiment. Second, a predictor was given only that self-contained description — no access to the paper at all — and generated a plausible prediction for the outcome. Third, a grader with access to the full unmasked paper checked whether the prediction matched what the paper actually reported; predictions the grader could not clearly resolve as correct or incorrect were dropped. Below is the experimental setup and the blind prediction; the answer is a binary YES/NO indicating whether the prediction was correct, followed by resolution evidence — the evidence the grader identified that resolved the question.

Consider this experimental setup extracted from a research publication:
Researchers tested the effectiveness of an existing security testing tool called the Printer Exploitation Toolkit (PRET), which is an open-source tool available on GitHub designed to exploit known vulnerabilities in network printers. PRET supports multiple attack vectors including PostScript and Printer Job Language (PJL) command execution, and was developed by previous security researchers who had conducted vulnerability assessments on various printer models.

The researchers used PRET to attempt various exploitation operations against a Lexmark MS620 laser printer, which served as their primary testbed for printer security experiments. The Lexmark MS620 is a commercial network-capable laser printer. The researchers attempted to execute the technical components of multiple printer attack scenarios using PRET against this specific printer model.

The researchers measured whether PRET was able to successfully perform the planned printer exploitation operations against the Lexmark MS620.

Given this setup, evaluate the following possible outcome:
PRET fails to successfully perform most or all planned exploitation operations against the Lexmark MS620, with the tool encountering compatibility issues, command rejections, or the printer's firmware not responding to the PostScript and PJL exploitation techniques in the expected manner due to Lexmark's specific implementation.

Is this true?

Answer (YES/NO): YES